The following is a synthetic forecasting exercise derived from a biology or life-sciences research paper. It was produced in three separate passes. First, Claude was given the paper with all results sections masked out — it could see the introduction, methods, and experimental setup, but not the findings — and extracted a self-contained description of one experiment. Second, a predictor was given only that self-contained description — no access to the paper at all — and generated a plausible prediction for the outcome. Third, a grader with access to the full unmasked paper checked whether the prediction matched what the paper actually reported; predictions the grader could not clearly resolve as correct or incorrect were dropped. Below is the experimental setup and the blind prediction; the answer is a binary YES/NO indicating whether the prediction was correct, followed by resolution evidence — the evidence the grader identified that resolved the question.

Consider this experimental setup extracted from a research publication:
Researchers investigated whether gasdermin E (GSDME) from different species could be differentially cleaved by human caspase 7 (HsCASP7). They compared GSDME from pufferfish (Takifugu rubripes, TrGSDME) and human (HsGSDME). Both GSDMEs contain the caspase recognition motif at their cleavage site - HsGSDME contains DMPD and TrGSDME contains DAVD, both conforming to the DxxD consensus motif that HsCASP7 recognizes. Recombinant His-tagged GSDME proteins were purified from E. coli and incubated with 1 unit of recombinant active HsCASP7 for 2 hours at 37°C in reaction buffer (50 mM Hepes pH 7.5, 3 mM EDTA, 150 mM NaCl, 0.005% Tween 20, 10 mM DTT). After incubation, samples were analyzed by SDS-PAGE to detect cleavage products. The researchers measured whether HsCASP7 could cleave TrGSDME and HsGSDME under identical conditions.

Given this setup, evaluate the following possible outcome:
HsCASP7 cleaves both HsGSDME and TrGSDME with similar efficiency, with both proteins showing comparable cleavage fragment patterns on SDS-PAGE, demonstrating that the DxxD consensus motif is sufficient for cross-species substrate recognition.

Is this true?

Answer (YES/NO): NO